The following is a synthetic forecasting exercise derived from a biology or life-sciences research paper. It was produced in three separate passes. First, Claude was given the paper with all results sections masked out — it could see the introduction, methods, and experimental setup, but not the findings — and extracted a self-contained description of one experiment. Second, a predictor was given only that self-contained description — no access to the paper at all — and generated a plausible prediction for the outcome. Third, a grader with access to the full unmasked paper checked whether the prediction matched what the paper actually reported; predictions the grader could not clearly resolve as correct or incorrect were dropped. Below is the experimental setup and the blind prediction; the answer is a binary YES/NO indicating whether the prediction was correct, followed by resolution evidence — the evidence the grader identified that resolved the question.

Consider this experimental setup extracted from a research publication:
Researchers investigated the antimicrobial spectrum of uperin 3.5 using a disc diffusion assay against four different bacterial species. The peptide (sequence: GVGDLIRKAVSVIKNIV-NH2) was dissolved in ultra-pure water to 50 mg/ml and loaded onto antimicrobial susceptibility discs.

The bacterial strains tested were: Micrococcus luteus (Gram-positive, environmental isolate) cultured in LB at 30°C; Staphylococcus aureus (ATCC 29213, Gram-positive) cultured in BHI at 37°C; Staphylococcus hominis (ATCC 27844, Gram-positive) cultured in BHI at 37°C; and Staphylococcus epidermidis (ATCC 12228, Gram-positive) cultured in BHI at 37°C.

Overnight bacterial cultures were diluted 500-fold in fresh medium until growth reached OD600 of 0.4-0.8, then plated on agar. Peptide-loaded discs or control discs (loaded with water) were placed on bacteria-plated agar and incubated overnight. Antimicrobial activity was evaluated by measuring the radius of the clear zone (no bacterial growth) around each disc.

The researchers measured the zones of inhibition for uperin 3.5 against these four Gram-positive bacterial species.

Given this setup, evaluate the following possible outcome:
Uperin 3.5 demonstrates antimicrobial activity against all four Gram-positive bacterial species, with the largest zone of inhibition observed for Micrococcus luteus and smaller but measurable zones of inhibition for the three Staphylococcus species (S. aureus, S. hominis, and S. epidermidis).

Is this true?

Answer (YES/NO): YES